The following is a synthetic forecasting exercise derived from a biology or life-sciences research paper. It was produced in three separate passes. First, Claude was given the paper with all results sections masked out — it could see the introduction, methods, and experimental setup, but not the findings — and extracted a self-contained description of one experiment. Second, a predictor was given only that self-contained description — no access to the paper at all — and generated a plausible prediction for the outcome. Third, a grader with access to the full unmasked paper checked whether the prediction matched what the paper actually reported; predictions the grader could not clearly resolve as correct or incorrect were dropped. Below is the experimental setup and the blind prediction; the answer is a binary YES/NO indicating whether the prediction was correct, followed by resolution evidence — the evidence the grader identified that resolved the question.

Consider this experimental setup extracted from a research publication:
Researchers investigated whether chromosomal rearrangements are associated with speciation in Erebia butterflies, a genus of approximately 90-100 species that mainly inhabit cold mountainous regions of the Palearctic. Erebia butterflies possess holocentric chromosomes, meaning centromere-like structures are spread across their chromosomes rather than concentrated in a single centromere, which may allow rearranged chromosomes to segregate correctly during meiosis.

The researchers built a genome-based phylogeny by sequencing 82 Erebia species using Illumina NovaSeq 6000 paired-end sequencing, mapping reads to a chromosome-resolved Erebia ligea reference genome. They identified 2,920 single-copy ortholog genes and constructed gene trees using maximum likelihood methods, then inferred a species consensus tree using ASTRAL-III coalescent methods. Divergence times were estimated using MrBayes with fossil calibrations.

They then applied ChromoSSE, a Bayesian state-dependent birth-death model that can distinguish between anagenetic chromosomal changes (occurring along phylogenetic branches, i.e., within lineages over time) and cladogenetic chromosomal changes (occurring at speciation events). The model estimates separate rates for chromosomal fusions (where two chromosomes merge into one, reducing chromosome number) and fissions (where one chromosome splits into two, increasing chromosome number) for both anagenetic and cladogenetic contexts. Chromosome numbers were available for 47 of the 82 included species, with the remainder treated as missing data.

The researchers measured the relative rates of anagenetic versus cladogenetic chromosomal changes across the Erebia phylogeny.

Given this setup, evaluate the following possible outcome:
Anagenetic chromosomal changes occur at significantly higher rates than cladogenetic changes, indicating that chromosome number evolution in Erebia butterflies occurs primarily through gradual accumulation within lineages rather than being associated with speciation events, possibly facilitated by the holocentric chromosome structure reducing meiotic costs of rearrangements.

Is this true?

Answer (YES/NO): YES